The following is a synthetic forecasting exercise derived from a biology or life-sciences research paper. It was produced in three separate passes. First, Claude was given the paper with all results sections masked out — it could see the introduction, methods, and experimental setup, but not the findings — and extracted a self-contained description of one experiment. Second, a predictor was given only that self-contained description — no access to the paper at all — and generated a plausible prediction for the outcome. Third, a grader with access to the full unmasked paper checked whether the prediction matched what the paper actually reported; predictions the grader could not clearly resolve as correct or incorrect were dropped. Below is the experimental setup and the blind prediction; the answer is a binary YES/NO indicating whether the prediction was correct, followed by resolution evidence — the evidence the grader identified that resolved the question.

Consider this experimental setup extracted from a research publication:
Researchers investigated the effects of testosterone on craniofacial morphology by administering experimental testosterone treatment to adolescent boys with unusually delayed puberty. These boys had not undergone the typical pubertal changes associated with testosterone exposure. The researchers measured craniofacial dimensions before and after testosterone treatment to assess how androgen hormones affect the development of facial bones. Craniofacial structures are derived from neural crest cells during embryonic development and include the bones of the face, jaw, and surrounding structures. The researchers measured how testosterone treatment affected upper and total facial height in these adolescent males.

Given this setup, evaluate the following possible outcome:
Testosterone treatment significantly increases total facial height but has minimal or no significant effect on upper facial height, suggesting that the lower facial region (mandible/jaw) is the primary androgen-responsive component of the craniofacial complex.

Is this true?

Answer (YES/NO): NO